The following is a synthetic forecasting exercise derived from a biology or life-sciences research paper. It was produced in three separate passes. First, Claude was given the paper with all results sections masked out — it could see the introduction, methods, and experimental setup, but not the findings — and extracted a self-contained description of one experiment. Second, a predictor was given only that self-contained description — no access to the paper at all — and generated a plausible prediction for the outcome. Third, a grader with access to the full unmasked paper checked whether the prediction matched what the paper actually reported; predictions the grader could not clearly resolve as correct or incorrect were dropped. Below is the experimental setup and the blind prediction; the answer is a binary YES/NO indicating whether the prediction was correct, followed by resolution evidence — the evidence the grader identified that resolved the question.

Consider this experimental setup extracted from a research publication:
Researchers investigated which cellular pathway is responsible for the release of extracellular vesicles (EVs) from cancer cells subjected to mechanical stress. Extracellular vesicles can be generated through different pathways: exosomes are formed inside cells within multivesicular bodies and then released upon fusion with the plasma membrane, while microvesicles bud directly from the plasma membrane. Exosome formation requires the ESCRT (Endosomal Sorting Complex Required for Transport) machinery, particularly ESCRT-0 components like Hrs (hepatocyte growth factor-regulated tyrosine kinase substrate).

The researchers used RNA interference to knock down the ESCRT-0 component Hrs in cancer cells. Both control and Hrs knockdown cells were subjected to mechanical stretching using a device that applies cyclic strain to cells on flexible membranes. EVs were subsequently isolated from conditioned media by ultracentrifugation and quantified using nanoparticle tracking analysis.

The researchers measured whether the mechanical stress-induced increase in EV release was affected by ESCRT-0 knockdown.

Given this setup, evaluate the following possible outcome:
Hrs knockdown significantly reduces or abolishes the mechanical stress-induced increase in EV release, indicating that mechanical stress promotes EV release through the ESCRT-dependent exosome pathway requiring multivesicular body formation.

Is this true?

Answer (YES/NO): YES